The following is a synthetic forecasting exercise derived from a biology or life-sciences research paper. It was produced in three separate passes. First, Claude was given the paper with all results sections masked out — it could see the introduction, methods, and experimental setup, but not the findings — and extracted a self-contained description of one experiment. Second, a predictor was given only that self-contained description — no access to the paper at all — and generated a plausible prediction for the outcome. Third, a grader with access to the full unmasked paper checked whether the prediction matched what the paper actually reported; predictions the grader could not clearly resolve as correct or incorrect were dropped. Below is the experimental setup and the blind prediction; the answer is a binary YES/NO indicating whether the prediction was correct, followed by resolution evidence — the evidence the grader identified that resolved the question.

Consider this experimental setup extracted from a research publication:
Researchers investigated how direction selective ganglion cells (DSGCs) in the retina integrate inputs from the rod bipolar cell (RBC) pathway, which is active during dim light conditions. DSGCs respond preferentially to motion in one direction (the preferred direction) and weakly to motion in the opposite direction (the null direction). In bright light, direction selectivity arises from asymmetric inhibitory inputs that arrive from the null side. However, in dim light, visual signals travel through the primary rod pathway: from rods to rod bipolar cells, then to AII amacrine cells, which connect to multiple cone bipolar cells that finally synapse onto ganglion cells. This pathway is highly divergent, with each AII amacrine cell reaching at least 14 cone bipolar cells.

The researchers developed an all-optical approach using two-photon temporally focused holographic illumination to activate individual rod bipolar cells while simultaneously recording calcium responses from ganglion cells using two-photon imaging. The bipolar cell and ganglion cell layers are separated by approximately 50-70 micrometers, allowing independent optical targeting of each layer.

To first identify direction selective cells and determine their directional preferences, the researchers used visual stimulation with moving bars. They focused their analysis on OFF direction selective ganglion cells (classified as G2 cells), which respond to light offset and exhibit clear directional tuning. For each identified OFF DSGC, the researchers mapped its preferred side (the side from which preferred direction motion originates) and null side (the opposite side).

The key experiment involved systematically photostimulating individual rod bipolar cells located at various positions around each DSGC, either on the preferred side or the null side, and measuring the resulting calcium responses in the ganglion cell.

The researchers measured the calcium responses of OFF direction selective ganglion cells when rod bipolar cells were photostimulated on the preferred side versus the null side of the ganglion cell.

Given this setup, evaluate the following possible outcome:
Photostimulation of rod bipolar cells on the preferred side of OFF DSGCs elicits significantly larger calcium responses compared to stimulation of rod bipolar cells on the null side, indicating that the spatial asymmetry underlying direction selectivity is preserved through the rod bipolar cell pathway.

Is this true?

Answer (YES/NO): YES